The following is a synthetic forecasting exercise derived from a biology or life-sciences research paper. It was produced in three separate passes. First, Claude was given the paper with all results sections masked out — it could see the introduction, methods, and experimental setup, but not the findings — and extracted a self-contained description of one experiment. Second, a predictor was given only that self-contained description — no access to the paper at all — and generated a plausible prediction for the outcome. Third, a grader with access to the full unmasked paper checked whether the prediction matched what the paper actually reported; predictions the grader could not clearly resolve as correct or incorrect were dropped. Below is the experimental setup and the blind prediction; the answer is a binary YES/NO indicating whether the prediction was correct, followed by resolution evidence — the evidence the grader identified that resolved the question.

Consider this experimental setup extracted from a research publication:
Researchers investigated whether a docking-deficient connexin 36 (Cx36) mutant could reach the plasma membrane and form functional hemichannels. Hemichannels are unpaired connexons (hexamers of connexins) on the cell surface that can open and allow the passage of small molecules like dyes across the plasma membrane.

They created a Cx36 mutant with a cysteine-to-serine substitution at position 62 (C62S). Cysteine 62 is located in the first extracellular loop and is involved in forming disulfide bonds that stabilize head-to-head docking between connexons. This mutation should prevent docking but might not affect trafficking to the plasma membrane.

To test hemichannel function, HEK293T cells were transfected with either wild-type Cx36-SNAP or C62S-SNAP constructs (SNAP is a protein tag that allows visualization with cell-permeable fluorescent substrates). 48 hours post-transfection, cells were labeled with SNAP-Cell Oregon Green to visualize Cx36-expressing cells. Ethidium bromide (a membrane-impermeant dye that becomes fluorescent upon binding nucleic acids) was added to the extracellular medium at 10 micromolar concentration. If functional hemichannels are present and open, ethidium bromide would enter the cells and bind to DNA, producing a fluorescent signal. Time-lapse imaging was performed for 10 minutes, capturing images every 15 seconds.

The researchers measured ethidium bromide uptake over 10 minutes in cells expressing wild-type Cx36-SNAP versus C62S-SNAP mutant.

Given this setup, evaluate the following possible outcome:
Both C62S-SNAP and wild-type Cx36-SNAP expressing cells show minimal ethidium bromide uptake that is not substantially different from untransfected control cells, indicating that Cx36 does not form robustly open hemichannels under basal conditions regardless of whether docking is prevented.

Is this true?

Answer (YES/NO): NO